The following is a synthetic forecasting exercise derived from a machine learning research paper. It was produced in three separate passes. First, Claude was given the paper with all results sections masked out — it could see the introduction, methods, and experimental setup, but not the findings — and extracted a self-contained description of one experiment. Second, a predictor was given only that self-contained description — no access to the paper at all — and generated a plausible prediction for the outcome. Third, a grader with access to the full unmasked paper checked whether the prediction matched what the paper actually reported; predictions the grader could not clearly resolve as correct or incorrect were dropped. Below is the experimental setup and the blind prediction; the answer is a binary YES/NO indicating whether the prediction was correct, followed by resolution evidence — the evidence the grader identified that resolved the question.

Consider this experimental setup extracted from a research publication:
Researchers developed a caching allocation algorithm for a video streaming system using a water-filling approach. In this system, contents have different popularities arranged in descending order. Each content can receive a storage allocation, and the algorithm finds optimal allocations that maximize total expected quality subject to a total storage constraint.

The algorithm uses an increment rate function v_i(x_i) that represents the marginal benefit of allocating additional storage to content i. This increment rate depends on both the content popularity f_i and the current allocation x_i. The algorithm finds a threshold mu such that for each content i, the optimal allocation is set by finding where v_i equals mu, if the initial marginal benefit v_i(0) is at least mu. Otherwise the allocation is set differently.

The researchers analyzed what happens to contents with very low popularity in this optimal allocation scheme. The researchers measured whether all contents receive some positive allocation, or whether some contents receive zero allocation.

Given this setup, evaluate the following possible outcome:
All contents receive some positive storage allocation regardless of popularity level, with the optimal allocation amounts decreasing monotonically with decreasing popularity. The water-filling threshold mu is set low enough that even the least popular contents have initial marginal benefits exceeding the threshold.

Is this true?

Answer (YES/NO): NO